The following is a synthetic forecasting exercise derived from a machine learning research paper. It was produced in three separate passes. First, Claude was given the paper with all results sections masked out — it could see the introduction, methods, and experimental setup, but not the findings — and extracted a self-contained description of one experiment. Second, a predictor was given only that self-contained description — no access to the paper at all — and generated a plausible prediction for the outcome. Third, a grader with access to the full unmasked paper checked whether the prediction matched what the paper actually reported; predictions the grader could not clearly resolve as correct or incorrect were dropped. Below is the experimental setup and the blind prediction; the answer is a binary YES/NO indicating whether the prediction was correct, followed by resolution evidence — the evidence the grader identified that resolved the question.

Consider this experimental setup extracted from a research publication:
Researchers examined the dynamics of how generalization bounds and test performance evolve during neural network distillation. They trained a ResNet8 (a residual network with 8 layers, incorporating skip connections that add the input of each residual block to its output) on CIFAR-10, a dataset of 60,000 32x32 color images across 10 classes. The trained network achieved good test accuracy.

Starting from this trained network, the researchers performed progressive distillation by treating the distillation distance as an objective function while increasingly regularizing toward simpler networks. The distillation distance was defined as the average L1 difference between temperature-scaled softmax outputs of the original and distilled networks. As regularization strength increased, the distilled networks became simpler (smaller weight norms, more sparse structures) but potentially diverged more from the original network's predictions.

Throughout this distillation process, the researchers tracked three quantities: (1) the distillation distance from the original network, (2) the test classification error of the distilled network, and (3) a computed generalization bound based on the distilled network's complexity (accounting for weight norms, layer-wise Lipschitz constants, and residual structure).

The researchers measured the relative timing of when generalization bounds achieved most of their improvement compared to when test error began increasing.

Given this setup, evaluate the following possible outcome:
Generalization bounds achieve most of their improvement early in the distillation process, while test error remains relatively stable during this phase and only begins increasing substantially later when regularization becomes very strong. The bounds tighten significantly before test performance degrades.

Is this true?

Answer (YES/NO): YES